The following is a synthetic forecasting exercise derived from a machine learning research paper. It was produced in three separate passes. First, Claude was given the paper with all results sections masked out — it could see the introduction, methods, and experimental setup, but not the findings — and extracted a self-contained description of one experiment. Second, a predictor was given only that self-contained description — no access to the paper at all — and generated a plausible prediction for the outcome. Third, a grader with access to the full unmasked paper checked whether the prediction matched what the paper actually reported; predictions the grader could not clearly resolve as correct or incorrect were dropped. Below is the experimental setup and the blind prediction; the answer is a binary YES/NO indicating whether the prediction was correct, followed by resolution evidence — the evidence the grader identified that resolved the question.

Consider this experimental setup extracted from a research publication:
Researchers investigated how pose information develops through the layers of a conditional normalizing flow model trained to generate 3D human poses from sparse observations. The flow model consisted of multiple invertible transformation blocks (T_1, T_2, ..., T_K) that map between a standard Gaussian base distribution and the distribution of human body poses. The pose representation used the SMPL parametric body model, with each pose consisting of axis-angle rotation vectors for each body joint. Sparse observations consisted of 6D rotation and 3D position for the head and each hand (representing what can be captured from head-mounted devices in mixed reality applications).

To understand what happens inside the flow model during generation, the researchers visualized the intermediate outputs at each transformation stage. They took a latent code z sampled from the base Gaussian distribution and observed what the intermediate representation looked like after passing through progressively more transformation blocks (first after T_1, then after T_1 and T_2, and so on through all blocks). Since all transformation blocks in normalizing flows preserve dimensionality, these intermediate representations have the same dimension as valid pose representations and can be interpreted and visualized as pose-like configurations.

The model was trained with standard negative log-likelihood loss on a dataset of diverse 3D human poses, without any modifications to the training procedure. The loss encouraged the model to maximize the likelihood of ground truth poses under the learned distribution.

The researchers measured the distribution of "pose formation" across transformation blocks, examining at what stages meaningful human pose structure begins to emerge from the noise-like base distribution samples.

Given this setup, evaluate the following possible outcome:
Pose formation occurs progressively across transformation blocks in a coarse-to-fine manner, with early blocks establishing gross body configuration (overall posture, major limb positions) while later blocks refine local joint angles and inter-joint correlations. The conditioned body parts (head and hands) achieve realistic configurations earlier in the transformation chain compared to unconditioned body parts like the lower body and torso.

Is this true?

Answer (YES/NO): NO